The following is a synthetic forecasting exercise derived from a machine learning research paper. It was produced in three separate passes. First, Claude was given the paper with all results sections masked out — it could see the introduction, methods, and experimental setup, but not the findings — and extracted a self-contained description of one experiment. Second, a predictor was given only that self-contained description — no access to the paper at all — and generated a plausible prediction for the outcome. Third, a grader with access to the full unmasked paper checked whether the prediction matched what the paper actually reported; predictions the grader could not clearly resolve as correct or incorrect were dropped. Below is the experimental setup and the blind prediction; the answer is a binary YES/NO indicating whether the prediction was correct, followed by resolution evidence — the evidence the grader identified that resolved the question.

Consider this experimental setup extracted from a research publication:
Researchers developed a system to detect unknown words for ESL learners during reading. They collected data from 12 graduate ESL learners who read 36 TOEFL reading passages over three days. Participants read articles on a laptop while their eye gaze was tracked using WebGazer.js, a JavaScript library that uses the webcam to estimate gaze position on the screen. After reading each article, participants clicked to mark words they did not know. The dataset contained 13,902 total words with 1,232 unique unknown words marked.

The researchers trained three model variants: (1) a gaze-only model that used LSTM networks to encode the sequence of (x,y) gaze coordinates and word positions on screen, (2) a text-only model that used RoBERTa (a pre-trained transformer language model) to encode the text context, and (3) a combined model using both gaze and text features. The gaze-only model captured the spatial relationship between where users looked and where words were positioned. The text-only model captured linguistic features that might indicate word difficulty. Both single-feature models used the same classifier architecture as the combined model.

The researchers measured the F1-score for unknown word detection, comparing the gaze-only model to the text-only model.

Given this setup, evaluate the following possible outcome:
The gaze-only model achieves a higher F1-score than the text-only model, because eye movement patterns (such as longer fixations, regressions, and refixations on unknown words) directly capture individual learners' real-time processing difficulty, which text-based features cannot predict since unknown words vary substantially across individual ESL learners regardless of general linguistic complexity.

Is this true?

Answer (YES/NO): NO